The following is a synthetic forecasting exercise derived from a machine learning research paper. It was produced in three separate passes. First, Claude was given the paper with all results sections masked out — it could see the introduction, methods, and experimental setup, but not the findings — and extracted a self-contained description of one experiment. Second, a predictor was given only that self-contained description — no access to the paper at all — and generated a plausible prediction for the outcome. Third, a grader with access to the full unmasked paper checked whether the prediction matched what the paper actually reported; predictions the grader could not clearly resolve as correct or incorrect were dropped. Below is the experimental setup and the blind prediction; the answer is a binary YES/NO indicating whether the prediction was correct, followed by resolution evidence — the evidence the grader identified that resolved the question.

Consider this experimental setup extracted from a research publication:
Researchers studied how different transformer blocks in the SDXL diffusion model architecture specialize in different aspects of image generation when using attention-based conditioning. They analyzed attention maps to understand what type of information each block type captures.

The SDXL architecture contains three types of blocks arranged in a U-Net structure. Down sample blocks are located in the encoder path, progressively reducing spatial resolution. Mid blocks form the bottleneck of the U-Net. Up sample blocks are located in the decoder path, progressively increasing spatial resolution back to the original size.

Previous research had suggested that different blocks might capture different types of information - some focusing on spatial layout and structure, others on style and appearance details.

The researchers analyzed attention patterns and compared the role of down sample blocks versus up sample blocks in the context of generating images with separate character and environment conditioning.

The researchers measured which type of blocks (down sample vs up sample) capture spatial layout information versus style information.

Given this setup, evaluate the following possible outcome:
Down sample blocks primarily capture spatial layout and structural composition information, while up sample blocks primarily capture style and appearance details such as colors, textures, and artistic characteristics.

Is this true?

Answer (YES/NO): YES